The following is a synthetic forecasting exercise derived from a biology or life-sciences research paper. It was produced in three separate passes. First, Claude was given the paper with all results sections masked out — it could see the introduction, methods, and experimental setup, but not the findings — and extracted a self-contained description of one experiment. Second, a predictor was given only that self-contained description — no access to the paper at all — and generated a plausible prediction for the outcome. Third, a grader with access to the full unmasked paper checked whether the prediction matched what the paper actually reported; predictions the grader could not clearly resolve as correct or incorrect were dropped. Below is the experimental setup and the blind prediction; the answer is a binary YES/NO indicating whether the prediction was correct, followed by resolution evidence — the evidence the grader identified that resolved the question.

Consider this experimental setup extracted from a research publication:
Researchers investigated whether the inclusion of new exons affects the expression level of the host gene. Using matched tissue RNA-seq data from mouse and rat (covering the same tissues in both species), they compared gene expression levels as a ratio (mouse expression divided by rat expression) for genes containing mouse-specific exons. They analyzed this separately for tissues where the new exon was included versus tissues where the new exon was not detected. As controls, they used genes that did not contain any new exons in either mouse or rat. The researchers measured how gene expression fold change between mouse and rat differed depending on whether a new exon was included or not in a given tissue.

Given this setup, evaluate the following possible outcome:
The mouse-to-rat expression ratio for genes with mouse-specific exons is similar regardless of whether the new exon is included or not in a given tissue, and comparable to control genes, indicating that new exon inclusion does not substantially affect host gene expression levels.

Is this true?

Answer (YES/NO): NO